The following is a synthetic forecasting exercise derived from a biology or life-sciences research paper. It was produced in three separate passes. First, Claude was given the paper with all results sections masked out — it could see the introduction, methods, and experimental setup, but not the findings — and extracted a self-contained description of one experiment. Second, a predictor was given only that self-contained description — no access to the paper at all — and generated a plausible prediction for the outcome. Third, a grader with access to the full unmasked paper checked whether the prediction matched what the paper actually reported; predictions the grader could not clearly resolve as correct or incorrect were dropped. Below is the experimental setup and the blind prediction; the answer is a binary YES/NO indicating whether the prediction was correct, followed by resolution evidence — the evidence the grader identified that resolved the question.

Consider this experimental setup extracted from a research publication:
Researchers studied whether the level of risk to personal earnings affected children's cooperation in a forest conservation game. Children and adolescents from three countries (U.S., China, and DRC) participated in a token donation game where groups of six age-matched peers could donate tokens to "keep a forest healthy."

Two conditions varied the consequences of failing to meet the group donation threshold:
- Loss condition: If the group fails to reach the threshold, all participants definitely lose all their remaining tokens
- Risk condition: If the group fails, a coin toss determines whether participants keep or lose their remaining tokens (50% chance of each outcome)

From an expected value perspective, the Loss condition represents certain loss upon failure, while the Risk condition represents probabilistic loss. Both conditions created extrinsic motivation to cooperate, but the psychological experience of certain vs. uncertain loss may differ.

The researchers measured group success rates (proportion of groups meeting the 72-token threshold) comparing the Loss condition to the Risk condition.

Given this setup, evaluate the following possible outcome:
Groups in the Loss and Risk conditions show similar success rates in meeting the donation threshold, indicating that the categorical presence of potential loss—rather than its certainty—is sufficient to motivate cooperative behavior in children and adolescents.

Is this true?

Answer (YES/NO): NO